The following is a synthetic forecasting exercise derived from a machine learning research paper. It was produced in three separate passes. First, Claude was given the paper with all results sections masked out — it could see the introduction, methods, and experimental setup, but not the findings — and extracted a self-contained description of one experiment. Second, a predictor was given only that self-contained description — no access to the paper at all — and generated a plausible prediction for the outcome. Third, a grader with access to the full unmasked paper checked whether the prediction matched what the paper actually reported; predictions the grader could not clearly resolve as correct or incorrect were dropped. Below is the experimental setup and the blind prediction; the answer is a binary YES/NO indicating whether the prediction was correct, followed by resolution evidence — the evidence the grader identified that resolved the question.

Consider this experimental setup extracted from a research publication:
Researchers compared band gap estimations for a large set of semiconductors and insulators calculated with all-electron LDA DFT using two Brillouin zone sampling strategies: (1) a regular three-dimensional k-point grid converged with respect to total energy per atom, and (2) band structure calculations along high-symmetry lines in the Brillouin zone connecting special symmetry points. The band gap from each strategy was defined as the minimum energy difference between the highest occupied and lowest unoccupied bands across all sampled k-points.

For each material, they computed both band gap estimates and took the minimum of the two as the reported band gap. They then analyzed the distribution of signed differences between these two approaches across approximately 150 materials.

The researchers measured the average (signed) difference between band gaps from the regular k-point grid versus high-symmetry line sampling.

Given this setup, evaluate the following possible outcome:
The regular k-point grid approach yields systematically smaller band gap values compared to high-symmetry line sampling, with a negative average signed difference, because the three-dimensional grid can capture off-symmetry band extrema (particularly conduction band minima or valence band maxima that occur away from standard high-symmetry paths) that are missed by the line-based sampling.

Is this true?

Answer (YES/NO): NO